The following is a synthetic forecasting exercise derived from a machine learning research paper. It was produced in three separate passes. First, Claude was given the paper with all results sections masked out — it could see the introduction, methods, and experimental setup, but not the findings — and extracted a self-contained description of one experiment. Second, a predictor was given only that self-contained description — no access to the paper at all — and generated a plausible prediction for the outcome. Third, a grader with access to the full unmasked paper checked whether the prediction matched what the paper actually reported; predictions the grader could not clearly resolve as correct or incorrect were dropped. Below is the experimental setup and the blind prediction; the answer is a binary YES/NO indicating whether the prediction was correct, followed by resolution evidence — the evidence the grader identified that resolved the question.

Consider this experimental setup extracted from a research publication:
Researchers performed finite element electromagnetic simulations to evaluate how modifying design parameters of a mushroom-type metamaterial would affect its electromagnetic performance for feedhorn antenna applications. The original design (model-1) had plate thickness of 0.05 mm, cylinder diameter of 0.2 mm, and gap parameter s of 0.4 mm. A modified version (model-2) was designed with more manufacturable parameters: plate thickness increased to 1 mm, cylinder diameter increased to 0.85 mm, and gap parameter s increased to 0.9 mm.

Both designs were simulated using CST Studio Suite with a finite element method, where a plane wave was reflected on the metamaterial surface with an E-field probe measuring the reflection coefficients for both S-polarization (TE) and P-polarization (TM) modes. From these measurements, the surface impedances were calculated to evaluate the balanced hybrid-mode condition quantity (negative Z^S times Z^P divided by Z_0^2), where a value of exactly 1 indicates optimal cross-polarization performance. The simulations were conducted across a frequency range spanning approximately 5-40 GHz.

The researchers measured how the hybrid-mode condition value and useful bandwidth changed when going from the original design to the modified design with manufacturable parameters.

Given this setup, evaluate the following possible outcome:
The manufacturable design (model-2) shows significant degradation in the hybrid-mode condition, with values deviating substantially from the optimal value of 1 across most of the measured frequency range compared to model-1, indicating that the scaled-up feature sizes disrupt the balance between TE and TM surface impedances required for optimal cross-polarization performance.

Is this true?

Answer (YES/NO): NO